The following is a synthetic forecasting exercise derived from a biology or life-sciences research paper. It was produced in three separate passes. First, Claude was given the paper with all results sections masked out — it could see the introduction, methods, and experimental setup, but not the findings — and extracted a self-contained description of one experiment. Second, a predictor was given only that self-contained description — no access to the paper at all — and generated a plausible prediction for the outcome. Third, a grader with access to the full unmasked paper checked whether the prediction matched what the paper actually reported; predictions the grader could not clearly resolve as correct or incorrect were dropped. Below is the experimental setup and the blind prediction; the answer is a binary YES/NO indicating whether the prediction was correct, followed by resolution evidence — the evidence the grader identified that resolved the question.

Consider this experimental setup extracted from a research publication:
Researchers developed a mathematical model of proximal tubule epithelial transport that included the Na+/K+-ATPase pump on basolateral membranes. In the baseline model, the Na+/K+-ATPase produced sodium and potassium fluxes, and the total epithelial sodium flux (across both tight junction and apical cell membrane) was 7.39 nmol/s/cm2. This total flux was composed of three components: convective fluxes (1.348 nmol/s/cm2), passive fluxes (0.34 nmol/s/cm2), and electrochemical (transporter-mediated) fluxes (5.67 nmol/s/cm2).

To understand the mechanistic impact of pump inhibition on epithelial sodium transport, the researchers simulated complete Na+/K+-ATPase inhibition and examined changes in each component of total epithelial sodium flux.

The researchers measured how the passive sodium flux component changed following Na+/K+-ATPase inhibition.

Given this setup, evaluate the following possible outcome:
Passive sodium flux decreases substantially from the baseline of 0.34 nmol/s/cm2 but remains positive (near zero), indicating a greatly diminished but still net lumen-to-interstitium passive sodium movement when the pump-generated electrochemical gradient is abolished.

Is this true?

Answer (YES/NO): NO